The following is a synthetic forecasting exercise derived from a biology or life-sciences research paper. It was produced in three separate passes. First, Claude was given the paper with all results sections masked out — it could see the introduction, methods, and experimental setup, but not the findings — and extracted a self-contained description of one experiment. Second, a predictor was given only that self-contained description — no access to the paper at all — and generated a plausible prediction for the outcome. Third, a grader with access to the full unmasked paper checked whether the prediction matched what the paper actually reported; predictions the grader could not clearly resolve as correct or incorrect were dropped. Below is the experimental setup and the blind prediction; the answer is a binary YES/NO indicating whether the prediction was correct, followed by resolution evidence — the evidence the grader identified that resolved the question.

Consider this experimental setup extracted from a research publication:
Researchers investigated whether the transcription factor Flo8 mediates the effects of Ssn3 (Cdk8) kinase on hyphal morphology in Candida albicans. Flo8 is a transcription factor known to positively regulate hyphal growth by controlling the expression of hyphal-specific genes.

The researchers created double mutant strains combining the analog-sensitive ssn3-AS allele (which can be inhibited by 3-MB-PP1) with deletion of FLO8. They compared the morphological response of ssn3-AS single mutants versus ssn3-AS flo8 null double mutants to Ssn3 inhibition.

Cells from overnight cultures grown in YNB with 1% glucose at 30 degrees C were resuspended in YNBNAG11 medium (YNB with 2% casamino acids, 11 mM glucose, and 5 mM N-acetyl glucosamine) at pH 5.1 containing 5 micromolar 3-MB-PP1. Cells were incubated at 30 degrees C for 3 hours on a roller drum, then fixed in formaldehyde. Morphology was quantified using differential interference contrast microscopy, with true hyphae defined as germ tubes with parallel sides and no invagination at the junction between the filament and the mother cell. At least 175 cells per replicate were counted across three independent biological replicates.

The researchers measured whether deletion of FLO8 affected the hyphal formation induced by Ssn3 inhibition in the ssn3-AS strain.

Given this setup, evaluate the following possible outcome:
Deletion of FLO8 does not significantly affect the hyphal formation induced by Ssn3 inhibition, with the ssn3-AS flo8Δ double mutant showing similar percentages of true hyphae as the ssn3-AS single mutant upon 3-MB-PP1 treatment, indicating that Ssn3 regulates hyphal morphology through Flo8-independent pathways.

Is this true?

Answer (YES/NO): NO